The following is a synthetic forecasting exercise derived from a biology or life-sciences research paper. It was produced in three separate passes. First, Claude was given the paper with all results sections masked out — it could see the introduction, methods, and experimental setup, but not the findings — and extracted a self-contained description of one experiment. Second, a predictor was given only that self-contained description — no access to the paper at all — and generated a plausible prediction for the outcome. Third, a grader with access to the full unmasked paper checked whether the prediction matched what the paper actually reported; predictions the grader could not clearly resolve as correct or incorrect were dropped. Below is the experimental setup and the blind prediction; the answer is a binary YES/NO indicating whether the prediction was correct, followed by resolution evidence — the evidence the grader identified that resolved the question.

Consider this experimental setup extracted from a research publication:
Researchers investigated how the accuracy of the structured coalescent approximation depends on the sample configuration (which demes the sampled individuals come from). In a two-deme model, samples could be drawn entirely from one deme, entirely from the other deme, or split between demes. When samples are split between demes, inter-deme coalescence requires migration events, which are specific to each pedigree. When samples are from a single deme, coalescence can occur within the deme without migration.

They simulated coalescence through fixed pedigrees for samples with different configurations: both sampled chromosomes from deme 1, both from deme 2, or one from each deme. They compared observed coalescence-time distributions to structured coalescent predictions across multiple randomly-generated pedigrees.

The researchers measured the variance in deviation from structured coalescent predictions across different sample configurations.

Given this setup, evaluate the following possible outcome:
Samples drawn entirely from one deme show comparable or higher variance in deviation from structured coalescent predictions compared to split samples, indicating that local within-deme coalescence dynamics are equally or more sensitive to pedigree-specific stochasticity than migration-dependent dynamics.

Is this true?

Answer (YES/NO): NO